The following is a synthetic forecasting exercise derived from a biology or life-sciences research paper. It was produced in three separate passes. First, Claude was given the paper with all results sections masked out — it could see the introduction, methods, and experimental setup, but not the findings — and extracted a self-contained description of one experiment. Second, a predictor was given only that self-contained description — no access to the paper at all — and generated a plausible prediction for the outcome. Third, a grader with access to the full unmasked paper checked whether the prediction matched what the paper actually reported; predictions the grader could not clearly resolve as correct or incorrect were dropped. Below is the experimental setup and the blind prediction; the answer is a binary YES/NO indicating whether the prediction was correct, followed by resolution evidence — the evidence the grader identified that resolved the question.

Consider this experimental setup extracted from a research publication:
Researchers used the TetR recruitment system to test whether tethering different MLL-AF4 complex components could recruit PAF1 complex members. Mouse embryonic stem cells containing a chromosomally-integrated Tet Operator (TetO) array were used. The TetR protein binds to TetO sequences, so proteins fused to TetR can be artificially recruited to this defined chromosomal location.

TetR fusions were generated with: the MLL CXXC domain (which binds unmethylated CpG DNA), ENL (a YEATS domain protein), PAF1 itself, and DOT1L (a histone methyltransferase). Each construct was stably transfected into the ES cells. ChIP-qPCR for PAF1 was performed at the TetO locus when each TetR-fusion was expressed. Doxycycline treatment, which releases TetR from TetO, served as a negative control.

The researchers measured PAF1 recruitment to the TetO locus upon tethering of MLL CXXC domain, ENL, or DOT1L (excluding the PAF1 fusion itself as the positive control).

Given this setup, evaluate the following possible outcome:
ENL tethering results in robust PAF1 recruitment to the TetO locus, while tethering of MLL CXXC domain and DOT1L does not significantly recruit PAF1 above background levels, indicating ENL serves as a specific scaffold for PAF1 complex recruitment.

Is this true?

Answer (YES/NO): NO